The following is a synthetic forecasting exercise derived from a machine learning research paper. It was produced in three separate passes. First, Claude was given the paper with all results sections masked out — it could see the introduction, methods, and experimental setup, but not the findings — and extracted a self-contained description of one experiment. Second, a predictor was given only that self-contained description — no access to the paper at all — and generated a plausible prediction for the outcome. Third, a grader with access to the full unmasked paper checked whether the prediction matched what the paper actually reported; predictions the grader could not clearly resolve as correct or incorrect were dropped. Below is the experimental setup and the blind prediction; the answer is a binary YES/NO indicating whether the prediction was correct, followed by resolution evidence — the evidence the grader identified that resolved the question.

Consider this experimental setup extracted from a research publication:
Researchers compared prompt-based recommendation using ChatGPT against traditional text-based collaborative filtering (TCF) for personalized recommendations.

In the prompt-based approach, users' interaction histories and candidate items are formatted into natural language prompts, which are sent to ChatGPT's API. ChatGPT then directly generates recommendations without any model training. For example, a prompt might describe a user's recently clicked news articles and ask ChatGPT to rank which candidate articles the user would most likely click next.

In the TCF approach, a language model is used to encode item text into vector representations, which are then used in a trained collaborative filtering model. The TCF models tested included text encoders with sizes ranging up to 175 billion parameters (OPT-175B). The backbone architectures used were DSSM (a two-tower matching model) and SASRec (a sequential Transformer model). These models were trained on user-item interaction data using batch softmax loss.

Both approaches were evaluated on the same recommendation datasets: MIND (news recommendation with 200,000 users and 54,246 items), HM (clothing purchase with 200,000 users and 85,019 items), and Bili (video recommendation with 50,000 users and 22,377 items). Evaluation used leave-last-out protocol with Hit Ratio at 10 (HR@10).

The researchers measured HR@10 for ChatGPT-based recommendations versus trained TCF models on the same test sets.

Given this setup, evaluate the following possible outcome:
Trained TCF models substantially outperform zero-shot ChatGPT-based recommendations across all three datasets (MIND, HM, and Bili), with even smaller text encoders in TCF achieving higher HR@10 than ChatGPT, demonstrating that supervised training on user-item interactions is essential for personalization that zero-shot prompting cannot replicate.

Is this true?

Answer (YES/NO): NO